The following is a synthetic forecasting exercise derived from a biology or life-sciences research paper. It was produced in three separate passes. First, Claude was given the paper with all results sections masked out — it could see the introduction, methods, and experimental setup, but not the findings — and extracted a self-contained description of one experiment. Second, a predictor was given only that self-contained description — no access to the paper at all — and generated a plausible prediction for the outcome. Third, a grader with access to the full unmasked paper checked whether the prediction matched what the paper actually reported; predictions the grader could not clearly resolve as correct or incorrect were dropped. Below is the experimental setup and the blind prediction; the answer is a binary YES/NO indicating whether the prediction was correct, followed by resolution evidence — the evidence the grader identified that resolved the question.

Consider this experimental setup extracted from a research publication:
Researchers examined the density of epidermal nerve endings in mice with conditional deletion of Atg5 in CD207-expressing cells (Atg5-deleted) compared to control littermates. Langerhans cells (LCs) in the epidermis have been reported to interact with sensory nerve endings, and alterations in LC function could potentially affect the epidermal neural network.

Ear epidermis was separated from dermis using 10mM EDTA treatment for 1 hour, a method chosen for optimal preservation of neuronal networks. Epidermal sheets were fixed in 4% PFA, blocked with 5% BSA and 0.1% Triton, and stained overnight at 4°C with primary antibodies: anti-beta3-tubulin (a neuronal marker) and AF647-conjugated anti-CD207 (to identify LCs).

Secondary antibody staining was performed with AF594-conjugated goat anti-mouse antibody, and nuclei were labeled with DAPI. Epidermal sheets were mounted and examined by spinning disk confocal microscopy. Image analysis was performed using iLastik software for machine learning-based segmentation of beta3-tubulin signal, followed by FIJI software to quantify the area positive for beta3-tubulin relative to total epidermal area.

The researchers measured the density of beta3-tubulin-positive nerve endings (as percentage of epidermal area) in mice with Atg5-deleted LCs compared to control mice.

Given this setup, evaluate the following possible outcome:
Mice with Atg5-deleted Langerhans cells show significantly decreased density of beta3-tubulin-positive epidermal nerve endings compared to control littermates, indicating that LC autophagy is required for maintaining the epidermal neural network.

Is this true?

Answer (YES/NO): YES